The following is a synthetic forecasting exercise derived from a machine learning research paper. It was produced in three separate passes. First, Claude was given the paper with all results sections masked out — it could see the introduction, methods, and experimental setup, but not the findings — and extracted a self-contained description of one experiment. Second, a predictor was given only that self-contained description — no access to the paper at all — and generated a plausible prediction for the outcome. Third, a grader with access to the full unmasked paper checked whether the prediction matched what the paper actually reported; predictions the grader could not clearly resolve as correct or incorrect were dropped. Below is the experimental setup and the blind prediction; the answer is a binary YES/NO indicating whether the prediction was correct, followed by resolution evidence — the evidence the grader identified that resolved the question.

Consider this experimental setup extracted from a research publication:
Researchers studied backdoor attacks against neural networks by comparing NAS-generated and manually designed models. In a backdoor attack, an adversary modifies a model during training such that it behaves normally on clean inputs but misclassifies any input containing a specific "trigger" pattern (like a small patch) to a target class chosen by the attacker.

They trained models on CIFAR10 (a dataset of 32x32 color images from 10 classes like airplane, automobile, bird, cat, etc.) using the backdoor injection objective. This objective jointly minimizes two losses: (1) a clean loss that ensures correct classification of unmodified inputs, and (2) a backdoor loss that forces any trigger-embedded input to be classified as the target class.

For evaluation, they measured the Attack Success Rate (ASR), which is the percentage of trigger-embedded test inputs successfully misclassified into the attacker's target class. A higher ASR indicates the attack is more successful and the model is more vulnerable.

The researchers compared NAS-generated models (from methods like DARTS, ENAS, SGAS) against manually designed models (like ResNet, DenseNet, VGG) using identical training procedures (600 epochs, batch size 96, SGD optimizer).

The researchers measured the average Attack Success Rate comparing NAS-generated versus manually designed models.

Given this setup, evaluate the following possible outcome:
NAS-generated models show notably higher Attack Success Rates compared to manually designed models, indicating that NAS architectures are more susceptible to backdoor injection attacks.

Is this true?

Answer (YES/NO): YES